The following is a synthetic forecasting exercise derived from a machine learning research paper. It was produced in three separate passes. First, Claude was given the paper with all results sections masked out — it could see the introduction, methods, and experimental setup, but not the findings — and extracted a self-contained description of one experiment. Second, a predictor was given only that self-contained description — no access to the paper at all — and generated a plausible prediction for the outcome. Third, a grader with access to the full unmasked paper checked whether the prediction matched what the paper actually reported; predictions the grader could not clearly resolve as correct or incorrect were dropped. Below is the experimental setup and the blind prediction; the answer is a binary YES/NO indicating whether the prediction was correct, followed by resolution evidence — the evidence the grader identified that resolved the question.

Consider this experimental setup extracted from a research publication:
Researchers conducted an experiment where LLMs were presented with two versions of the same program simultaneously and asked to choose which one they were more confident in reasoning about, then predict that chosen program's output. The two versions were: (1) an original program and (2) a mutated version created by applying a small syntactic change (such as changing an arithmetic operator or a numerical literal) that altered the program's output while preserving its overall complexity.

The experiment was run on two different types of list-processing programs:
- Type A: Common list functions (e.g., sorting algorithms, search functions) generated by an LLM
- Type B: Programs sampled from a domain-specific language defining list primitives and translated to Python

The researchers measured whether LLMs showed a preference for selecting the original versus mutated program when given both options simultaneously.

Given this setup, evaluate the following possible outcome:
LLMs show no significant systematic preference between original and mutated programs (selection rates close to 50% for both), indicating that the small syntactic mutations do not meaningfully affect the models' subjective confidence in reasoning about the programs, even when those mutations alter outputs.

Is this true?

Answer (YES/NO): NO